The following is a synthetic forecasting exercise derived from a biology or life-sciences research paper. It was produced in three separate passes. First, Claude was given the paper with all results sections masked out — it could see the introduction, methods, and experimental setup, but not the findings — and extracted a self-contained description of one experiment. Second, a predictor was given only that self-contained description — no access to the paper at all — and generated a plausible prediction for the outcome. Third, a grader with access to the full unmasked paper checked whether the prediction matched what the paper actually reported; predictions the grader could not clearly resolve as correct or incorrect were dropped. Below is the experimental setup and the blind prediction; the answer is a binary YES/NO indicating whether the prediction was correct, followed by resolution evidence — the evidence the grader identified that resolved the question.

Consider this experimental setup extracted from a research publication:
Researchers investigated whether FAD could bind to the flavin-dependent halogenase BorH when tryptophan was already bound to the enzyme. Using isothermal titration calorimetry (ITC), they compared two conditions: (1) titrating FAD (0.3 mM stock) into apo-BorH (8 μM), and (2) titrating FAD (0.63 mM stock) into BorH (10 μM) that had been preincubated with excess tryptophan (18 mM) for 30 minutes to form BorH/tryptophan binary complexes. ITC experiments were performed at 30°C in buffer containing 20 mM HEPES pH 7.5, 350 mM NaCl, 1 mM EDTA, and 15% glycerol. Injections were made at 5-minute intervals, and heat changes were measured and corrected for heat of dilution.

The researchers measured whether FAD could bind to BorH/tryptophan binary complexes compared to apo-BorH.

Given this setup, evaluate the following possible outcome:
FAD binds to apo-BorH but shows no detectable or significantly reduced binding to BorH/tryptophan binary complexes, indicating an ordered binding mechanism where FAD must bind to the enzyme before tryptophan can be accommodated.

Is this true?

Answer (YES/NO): NO